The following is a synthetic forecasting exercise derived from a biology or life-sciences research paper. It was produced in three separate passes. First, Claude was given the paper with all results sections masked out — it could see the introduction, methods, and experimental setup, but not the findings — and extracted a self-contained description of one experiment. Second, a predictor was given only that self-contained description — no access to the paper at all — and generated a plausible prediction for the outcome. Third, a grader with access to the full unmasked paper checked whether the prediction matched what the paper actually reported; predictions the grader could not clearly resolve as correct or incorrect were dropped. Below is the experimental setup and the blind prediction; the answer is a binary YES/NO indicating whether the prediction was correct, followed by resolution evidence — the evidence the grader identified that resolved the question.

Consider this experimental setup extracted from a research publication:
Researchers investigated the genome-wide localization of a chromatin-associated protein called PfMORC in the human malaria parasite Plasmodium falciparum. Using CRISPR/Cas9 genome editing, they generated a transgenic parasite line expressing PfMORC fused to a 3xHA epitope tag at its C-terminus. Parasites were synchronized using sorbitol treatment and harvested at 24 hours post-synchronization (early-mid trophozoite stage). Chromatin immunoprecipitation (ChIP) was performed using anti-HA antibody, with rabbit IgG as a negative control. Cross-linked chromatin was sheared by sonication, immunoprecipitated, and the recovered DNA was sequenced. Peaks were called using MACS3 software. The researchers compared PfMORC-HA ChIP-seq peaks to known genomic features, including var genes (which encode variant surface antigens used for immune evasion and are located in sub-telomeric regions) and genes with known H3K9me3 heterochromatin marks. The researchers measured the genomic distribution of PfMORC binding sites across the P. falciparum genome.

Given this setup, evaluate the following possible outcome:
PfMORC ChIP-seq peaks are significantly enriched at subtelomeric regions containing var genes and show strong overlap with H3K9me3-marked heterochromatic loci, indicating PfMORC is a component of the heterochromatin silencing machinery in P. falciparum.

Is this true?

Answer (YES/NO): YES